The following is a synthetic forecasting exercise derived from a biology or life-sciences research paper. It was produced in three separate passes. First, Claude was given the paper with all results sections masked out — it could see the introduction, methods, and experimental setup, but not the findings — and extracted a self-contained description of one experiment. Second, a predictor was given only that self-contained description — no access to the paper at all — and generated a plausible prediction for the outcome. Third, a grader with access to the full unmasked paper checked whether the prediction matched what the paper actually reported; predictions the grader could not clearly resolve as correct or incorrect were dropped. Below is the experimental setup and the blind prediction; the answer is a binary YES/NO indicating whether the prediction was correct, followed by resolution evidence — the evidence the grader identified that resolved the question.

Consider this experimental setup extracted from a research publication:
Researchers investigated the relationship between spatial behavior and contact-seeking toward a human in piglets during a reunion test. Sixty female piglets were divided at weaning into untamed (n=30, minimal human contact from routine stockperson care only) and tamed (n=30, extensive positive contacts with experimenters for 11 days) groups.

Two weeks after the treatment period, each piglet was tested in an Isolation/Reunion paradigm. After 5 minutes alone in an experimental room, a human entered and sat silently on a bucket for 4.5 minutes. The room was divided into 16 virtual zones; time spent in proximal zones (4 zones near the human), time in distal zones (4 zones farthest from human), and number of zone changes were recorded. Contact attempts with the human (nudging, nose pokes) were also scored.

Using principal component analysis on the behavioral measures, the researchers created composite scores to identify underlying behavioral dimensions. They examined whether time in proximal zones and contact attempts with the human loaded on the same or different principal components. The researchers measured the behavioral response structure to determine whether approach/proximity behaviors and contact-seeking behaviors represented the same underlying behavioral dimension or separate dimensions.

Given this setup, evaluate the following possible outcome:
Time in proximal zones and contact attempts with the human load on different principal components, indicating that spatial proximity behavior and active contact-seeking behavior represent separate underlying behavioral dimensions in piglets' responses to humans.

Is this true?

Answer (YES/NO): NO